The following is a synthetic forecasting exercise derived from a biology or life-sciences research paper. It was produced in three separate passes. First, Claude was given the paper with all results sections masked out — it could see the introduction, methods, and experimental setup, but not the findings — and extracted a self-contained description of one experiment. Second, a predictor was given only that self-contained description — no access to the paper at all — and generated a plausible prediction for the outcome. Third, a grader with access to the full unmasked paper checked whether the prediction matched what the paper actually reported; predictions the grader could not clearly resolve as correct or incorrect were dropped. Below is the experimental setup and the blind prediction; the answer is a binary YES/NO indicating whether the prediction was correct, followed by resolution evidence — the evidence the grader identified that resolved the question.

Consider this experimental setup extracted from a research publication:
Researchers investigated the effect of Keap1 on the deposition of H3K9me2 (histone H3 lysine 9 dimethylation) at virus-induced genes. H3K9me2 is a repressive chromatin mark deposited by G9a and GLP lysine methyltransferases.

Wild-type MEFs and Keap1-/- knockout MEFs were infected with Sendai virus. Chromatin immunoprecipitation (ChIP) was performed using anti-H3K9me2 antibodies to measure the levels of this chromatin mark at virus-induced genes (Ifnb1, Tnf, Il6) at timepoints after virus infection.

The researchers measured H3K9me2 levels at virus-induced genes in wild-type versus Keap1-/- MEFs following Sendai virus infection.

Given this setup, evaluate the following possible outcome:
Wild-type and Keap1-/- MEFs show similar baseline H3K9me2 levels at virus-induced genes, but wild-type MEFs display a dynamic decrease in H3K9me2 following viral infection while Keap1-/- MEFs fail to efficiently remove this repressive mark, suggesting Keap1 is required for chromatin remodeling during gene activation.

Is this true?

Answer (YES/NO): NO